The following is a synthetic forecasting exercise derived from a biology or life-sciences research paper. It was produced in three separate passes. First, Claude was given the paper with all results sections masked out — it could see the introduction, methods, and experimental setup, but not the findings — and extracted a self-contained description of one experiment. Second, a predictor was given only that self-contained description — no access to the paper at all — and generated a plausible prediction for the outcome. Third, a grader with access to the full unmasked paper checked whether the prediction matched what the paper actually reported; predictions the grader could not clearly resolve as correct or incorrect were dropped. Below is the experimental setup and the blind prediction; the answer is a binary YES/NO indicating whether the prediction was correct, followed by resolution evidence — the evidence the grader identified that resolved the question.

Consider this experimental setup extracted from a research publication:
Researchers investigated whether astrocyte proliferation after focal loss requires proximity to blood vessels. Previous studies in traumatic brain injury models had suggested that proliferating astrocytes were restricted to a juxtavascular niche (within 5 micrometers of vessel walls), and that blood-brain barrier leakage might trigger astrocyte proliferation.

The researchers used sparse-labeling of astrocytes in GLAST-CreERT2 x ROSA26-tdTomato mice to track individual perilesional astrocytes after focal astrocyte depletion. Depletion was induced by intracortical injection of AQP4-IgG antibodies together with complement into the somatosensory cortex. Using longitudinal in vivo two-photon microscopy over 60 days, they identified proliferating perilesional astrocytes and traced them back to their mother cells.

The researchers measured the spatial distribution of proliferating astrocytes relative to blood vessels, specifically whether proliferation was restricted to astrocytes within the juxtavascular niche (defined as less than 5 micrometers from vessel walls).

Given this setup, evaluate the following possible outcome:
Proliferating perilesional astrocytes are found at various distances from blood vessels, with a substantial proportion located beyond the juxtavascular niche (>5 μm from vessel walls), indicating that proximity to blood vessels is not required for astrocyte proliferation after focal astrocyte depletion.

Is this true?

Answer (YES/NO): YES